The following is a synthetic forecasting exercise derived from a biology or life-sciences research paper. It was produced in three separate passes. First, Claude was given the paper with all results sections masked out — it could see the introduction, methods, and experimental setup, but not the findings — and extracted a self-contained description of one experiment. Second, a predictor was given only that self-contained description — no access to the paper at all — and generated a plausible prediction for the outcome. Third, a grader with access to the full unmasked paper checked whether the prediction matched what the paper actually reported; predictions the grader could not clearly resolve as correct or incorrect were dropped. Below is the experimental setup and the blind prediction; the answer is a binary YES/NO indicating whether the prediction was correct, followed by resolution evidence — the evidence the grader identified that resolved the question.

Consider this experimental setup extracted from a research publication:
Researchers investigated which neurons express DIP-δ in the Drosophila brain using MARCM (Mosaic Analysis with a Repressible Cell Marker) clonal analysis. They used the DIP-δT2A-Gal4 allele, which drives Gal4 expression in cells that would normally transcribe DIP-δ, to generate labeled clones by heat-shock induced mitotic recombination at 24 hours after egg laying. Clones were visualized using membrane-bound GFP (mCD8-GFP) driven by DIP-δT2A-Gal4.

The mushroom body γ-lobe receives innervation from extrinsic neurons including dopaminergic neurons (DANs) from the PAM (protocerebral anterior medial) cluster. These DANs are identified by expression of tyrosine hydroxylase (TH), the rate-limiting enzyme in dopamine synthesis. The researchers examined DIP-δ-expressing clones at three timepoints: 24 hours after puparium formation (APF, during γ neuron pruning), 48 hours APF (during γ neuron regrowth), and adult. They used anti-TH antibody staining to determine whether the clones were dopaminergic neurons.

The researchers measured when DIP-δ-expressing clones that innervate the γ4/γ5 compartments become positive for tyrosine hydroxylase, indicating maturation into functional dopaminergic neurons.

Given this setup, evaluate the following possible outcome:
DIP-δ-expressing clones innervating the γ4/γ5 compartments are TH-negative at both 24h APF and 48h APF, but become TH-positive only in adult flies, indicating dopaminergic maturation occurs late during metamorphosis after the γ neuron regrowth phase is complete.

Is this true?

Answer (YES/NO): NO